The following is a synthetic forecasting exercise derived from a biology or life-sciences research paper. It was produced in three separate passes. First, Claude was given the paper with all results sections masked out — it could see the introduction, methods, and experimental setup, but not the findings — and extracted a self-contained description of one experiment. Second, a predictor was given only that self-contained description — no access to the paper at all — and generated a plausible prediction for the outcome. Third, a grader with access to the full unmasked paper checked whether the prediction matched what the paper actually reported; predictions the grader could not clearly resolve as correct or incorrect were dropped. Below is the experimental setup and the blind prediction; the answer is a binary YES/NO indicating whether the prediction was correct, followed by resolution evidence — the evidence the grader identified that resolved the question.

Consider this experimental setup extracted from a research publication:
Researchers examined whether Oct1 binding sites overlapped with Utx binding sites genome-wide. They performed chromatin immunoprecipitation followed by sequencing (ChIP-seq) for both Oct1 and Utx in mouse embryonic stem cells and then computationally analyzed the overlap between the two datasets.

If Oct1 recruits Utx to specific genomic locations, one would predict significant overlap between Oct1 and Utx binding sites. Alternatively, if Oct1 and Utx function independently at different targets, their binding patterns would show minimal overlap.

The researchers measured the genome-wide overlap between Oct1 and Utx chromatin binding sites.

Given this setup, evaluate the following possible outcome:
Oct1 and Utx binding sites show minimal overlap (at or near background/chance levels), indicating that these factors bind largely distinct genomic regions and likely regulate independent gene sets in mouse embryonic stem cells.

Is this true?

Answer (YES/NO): NO